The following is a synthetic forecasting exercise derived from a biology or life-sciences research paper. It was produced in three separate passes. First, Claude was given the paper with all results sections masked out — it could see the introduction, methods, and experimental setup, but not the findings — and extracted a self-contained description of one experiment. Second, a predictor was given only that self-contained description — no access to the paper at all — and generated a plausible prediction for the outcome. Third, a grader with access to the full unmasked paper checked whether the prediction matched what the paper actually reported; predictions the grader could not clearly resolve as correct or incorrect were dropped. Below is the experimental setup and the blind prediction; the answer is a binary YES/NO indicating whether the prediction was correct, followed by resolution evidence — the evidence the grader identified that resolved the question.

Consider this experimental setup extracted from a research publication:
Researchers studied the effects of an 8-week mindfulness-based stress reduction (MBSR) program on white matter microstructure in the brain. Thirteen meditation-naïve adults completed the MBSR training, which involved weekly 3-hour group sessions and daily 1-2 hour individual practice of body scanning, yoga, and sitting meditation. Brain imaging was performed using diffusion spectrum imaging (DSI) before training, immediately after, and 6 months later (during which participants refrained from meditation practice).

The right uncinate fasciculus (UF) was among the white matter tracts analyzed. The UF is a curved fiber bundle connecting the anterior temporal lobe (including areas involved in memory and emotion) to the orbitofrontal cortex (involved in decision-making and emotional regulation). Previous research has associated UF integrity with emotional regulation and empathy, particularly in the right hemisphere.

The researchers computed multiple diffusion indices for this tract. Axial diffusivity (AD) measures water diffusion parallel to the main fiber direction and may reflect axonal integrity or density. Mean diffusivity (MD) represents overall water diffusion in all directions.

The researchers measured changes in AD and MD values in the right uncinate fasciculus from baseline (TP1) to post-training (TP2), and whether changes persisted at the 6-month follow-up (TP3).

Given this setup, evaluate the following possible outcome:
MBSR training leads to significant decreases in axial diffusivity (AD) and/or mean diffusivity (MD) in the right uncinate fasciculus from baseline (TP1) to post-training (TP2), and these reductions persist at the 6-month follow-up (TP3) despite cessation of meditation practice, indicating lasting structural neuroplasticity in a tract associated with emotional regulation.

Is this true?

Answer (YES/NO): YES